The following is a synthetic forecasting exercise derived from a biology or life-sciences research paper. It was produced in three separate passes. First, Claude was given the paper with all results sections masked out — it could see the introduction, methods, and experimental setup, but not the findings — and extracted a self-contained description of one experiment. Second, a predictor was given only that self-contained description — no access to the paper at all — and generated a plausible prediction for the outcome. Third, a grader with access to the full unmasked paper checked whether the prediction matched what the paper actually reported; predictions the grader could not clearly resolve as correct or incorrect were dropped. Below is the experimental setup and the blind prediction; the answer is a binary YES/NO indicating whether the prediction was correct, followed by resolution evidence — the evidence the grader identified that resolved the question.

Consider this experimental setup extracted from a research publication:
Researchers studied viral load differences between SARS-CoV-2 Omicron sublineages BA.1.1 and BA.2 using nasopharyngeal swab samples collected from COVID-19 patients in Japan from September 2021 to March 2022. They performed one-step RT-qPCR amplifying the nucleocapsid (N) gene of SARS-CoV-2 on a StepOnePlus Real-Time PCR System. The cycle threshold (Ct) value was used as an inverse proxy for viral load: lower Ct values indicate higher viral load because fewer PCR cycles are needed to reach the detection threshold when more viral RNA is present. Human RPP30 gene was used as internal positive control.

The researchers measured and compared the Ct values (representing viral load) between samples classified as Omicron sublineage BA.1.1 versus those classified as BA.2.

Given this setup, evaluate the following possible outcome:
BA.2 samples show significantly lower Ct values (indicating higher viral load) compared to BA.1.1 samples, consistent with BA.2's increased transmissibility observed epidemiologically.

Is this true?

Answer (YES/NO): YES